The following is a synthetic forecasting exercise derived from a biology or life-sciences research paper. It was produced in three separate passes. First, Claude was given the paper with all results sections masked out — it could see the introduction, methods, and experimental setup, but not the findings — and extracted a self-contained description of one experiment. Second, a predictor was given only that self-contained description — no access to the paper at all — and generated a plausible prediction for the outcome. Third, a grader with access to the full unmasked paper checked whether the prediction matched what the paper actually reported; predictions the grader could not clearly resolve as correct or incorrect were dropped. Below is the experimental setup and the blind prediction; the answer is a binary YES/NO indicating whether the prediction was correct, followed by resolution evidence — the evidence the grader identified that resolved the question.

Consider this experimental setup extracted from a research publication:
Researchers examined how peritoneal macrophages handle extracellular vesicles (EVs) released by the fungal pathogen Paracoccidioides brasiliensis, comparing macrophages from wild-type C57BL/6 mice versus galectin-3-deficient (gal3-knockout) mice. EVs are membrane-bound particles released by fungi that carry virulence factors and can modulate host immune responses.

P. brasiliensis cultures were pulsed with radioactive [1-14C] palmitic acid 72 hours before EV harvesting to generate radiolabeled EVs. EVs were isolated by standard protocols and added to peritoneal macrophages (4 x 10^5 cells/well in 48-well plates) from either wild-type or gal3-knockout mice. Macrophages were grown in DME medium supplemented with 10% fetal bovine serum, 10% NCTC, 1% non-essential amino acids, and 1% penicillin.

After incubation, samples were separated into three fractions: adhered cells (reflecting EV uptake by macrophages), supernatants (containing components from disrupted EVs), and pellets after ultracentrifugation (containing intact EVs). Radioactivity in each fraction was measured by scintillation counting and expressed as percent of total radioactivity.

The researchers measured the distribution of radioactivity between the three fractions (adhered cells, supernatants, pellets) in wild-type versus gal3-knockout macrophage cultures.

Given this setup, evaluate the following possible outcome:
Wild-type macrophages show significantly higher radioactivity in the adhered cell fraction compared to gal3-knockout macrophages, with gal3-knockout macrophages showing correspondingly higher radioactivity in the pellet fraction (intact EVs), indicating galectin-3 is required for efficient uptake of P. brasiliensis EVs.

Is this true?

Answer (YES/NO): YES